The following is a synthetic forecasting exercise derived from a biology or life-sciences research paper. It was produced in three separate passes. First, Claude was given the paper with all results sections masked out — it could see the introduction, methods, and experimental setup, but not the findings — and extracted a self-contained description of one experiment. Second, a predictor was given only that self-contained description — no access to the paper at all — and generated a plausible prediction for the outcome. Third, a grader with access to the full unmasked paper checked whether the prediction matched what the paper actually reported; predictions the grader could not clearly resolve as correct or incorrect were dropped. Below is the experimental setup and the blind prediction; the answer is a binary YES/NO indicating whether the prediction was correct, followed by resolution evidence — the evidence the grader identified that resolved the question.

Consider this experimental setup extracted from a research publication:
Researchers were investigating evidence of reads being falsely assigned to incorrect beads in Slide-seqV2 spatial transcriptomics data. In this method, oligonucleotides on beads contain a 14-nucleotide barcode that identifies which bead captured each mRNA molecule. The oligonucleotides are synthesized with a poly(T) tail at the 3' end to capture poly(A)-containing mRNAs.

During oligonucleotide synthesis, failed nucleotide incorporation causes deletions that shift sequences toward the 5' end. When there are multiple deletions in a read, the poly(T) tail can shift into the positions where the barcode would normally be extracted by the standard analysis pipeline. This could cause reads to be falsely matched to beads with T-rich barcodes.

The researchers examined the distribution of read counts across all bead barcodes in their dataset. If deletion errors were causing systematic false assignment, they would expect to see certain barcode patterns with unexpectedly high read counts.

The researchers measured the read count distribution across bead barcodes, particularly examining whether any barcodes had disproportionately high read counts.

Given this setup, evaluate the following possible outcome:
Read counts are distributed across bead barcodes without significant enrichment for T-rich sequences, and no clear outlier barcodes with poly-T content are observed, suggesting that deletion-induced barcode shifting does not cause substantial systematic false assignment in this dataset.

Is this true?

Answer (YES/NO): NO